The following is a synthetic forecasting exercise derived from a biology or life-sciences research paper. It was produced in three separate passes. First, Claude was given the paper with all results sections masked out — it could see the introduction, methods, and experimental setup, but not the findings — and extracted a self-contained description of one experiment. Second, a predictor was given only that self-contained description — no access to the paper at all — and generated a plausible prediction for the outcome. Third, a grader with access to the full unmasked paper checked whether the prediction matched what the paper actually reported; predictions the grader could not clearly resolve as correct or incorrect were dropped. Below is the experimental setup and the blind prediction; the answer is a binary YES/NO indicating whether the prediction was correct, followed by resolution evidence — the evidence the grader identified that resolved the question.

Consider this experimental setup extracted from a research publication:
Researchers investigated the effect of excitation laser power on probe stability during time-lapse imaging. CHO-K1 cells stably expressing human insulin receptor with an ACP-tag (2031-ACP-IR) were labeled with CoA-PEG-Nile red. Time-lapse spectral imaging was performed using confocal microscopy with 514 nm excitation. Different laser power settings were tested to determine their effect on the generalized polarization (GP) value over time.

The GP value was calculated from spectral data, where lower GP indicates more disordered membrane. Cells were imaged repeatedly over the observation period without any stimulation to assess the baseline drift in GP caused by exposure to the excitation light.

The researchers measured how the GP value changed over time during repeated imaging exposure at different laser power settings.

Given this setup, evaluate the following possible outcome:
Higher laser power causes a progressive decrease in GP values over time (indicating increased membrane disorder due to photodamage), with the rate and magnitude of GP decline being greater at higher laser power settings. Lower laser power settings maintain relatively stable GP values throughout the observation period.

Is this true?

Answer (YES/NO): YES